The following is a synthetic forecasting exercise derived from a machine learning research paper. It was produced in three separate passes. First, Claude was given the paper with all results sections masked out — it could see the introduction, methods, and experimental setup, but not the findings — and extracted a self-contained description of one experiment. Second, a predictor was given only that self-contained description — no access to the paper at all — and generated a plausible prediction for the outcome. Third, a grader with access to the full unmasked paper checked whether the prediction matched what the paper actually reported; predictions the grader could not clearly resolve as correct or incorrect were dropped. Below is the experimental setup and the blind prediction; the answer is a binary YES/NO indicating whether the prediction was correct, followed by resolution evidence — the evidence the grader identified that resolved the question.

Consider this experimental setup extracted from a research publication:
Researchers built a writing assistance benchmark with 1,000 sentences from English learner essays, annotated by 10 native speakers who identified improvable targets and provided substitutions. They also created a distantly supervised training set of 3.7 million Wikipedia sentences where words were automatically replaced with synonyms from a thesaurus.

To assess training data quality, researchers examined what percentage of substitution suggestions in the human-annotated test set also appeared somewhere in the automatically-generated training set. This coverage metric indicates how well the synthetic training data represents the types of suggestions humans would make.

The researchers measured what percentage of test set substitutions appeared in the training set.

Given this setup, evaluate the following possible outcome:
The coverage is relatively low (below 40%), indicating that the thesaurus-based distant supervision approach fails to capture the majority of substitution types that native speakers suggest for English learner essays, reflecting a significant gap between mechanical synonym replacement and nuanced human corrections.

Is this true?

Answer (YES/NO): NO